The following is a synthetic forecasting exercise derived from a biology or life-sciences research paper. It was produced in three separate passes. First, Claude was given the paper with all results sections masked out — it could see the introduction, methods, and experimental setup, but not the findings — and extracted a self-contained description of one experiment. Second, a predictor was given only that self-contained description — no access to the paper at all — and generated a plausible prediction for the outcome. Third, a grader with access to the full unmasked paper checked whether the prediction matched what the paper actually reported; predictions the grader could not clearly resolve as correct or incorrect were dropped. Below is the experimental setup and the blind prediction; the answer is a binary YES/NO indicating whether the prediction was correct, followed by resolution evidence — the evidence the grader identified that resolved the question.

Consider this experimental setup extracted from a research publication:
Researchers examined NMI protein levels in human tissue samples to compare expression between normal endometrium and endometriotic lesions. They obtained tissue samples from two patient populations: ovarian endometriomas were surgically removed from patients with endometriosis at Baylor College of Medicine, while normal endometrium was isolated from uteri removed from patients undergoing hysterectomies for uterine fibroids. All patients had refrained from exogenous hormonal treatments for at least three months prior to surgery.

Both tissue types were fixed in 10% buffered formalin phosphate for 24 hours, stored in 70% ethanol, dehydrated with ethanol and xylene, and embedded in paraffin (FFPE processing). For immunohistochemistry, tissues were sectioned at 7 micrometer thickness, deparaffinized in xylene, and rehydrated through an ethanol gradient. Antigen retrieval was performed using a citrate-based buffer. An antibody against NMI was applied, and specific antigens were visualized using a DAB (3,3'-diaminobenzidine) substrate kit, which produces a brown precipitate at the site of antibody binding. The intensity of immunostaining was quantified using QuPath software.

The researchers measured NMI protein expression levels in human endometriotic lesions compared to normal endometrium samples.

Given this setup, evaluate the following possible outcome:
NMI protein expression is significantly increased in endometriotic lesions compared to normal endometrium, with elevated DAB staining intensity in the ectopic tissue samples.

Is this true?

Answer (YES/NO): NO